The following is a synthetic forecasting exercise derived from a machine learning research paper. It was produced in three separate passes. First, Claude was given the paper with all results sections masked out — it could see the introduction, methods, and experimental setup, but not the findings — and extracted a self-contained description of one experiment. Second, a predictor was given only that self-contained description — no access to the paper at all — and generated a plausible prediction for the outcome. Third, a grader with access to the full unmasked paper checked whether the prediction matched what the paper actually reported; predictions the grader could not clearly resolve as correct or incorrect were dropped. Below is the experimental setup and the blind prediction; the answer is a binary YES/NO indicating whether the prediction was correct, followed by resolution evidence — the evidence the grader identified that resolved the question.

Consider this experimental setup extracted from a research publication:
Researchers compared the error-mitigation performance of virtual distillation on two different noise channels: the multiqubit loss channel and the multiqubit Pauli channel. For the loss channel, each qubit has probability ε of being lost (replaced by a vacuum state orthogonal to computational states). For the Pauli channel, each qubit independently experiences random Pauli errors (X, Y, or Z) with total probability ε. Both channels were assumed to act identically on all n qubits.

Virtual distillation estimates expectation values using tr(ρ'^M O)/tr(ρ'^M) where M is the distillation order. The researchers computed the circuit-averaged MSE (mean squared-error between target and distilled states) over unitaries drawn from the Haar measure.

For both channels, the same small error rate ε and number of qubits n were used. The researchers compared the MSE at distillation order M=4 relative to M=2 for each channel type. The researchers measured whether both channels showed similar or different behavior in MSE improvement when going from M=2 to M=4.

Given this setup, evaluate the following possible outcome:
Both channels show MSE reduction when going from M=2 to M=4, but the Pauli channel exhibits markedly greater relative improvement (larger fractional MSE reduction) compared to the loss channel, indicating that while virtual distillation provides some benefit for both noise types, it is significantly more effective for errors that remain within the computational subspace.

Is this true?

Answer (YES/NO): NO